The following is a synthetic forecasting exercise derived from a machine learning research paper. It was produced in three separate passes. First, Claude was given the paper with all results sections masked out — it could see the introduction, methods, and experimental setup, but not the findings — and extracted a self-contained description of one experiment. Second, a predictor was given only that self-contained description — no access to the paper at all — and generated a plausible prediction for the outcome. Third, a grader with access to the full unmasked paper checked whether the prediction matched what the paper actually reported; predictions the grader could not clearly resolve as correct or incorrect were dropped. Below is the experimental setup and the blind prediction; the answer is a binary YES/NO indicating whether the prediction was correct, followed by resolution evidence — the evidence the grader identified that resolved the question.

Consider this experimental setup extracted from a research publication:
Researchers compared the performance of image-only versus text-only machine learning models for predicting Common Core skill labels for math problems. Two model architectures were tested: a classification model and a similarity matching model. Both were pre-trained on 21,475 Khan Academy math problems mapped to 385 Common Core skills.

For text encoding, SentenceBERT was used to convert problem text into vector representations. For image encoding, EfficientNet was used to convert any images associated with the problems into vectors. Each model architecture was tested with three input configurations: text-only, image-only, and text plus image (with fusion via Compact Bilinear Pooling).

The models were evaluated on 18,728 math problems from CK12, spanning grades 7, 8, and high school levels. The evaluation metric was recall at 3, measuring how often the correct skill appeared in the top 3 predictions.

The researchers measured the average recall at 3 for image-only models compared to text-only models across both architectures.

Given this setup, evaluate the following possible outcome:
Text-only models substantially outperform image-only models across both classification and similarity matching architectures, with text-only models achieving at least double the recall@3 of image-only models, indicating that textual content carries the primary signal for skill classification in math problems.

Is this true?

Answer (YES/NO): NO